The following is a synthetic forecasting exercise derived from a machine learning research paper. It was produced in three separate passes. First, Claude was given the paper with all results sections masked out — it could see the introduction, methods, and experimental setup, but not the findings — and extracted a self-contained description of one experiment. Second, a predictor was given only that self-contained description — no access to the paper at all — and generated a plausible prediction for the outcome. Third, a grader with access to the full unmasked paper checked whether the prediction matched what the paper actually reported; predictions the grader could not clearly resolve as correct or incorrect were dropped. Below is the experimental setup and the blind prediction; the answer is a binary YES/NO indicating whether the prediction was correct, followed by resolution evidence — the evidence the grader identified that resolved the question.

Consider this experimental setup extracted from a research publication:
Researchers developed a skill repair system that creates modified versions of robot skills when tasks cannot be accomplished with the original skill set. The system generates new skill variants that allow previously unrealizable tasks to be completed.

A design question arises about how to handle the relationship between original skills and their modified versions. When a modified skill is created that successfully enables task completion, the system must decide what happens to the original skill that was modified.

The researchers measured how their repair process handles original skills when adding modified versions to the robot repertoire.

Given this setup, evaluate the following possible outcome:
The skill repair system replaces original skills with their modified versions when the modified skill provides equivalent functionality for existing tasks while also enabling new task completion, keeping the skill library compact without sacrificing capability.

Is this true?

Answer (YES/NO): NO